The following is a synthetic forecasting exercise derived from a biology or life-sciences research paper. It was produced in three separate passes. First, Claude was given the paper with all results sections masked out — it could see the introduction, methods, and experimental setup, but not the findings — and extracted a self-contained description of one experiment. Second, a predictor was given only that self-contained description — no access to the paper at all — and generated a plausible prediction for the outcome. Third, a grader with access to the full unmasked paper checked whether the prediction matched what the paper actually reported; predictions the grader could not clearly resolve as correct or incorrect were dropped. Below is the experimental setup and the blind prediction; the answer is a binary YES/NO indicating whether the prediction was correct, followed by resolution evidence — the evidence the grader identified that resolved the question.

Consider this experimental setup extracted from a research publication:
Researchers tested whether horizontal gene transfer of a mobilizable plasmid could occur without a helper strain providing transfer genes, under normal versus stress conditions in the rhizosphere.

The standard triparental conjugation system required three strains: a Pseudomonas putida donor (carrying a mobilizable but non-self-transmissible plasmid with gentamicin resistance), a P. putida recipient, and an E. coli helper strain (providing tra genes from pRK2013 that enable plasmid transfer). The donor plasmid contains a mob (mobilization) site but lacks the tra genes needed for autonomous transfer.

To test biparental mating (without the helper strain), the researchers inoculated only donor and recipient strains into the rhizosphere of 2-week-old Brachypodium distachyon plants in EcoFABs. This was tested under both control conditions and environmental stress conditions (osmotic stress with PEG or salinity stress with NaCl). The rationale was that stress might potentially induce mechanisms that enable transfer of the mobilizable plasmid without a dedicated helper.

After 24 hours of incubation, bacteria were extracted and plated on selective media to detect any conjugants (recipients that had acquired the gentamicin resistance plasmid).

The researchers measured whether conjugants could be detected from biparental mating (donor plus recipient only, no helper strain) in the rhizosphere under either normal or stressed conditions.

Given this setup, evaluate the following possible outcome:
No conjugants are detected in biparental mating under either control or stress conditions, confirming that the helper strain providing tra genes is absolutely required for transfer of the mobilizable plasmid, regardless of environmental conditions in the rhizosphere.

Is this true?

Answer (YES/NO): YES